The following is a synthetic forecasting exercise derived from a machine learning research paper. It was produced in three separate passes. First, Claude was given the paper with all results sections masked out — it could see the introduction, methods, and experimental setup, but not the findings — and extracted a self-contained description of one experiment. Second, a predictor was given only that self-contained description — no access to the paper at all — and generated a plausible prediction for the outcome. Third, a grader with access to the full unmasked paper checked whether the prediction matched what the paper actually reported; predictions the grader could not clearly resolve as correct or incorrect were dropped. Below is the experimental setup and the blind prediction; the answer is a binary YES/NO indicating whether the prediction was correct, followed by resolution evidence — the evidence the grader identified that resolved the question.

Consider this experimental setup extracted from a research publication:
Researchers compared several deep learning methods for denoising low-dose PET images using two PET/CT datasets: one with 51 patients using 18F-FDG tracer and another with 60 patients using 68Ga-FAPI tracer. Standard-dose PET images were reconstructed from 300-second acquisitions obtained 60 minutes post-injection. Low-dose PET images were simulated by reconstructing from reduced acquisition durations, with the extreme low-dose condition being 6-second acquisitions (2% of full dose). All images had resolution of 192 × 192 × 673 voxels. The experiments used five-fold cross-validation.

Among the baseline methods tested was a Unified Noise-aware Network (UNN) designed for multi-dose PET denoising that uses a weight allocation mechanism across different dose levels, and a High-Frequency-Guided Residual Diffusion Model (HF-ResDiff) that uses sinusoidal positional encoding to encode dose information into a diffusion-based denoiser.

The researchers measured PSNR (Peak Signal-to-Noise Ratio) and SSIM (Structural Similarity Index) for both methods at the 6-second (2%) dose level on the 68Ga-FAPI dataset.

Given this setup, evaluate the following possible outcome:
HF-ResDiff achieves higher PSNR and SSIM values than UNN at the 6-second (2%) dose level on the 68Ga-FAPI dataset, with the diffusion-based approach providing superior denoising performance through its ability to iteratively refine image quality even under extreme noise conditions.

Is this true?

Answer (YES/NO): NO